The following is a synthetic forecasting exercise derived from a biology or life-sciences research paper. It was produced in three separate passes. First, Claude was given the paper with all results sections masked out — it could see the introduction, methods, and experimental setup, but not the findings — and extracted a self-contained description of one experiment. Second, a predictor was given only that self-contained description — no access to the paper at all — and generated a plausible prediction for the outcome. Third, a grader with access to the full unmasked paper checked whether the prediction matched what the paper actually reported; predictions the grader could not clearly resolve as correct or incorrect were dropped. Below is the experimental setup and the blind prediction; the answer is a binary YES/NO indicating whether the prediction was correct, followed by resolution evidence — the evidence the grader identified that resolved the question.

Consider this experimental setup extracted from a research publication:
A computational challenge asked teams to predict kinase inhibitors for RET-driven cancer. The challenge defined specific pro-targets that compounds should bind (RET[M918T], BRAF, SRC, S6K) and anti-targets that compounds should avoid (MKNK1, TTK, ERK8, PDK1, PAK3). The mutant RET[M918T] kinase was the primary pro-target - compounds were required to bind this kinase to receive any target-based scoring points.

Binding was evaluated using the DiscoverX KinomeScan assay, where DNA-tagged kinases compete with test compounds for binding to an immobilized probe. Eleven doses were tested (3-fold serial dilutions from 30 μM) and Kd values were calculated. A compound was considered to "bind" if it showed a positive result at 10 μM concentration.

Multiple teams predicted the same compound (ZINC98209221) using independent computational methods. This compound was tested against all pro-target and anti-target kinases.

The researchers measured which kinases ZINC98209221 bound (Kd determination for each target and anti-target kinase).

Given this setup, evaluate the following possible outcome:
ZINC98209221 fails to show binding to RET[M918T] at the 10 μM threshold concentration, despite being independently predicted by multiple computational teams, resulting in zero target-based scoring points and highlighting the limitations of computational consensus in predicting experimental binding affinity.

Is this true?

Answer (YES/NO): NO